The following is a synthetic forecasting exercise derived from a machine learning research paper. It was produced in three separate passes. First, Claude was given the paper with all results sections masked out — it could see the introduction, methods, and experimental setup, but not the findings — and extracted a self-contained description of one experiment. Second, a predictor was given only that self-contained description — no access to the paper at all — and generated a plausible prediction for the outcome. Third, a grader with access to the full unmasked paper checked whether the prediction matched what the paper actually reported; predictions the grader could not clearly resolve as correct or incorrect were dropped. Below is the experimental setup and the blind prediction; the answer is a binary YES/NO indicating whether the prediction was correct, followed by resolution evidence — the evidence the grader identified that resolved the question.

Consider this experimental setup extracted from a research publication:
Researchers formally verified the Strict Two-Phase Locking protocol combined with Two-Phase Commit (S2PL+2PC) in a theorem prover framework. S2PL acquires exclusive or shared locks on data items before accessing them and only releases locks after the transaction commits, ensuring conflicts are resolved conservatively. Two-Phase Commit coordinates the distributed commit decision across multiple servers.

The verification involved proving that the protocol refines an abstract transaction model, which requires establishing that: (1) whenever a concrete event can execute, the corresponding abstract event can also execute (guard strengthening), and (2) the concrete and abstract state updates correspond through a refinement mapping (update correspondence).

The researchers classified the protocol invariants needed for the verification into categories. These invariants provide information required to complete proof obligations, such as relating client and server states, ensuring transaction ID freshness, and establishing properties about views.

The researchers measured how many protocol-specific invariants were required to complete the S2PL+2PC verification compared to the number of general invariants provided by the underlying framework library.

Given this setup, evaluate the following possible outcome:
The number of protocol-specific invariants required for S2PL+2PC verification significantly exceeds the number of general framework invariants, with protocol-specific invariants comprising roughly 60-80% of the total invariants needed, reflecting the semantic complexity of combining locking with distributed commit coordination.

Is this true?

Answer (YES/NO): NO